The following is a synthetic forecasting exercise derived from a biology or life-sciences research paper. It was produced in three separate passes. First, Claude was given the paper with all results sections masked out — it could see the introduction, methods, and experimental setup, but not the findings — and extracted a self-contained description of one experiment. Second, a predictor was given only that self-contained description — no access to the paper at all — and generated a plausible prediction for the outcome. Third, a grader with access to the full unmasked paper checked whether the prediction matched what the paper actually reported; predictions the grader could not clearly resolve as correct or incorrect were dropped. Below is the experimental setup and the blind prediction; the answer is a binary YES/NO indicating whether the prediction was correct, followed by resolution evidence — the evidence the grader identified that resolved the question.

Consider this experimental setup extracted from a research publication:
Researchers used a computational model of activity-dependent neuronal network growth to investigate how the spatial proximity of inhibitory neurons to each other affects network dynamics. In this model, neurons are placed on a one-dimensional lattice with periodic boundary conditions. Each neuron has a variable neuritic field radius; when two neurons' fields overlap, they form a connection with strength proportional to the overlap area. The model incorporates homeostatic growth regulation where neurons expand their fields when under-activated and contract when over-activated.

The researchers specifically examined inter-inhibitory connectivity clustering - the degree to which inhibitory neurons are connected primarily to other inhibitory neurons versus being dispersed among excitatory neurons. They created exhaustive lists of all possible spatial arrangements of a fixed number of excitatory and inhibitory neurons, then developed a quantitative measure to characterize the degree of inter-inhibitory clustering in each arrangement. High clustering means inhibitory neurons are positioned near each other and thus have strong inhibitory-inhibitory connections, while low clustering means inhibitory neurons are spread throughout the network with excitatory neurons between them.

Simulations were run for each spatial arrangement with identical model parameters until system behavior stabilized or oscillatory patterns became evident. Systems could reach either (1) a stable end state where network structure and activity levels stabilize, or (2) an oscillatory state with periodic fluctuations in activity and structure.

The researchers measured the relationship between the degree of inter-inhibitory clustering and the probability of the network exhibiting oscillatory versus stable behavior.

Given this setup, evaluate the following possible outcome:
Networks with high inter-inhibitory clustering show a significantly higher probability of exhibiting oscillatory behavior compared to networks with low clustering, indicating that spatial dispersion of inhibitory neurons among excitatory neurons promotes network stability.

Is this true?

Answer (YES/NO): YES